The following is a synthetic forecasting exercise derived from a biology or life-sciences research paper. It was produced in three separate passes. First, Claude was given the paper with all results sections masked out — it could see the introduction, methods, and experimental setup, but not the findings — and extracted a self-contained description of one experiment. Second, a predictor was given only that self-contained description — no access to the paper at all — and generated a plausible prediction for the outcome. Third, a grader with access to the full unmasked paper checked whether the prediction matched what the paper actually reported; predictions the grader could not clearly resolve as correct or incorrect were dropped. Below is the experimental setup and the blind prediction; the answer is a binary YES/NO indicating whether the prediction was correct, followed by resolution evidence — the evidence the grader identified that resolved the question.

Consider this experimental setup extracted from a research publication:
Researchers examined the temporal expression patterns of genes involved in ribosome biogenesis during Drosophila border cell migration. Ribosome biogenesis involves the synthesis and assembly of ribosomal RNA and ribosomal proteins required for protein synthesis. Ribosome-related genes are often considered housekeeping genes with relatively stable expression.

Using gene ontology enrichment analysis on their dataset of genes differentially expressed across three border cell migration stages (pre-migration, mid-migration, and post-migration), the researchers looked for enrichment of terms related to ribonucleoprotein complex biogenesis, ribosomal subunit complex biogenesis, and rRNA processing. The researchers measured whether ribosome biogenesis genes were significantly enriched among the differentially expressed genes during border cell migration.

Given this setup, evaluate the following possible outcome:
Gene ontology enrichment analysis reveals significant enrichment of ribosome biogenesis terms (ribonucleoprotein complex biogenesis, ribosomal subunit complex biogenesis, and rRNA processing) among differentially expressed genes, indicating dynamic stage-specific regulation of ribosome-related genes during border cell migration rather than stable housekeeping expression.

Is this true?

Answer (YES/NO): YES